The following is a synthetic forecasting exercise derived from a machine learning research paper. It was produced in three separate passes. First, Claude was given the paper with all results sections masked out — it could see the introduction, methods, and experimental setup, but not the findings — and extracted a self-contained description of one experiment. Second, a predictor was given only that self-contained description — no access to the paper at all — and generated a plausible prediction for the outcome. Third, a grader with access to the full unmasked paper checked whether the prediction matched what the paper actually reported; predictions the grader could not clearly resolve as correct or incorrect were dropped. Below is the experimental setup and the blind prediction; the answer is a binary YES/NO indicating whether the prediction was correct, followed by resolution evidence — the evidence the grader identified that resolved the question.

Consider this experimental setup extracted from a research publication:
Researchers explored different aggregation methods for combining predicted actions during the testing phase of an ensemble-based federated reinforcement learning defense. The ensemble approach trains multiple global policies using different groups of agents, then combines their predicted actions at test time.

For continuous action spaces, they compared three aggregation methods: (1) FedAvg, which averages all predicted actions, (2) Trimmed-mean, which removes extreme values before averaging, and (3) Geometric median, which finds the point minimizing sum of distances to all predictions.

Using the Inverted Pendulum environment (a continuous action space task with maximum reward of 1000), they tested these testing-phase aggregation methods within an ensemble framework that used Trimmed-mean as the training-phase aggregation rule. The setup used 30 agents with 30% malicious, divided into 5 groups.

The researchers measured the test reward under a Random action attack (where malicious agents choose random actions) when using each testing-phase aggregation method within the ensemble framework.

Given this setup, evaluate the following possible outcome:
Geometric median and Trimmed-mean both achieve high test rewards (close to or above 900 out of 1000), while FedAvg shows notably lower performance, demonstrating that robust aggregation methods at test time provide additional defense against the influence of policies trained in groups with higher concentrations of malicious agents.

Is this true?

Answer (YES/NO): NO